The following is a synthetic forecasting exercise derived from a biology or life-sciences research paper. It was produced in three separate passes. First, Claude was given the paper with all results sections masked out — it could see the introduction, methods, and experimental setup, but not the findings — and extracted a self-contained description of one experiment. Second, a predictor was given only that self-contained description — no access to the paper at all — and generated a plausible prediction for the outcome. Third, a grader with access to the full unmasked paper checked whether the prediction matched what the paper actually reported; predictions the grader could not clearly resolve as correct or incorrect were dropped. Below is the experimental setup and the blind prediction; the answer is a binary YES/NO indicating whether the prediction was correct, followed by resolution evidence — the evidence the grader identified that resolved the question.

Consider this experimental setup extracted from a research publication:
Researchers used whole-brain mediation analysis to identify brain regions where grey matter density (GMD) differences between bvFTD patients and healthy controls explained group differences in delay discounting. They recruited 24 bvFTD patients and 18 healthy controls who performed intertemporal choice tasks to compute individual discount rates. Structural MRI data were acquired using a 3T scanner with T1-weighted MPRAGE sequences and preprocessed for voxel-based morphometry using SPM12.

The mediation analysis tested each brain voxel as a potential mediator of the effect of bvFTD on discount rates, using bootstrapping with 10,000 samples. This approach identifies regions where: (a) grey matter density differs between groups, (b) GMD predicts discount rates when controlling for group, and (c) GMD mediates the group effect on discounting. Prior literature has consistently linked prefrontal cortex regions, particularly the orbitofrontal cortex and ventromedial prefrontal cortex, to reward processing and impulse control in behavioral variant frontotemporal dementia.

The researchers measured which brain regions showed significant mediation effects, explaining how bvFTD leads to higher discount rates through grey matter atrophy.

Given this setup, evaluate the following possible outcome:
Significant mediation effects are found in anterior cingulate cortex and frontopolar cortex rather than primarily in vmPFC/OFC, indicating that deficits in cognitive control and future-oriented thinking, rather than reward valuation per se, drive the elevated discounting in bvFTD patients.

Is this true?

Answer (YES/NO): NO